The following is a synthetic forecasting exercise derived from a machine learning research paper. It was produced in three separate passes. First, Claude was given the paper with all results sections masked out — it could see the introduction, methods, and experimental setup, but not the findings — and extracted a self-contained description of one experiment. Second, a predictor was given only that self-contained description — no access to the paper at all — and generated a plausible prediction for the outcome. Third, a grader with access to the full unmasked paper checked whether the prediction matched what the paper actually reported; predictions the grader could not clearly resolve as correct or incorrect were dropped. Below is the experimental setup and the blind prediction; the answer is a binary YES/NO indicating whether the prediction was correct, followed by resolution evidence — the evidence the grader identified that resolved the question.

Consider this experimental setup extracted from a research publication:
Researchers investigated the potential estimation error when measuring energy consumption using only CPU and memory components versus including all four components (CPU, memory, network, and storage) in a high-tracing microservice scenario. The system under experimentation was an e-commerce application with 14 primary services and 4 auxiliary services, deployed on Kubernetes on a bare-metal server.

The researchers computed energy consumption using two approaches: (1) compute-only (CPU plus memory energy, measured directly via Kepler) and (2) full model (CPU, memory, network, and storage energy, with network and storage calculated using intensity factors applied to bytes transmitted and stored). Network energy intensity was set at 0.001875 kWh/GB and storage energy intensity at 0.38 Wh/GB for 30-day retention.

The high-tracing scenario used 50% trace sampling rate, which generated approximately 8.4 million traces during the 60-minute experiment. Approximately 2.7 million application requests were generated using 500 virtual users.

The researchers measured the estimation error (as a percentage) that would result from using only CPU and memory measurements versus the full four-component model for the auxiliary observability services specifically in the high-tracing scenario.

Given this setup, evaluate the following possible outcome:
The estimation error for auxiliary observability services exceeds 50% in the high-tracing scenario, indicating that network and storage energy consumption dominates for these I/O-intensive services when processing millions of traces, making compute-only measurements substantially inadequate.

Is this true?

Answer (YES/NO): YES